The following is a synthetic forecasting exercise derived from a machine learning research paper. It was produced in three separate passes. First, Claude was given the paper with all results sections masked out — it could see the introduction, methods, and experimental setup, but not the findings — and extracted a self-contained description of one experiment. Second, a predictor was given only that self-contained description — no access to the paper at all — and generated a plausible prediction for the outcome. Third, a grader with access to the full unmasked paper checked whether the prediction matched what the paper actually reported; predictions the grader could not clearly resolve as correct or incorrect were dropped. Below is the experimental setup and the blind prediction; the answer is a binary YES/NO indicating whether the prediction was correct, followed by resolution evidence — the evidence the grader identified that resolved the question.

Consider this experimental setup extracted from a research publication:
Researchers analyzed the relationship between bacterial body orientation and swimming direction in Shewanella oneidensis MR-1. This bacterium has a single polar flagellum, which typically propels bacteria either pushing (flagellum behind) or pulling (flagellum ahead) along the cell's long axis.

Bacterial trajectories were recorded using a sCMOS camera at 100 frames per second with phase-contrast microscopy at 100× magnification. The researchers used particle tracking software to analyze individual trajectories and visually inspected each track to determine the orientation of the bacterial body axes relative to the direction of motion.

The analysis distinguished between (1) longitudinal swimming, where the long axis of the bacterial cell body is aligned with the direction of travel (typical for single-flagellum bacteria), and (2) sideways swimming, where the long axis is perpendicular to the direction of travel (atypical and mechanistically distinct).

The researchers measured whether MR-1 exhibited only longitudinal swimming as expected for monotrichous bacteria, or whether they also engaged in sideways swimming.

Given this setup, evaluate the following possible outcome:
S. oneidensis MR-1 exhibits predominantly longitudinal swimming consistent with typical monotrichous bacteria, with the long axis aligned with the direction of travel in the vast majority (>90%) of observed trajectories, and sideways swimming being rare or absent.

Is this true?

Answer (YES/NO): NO